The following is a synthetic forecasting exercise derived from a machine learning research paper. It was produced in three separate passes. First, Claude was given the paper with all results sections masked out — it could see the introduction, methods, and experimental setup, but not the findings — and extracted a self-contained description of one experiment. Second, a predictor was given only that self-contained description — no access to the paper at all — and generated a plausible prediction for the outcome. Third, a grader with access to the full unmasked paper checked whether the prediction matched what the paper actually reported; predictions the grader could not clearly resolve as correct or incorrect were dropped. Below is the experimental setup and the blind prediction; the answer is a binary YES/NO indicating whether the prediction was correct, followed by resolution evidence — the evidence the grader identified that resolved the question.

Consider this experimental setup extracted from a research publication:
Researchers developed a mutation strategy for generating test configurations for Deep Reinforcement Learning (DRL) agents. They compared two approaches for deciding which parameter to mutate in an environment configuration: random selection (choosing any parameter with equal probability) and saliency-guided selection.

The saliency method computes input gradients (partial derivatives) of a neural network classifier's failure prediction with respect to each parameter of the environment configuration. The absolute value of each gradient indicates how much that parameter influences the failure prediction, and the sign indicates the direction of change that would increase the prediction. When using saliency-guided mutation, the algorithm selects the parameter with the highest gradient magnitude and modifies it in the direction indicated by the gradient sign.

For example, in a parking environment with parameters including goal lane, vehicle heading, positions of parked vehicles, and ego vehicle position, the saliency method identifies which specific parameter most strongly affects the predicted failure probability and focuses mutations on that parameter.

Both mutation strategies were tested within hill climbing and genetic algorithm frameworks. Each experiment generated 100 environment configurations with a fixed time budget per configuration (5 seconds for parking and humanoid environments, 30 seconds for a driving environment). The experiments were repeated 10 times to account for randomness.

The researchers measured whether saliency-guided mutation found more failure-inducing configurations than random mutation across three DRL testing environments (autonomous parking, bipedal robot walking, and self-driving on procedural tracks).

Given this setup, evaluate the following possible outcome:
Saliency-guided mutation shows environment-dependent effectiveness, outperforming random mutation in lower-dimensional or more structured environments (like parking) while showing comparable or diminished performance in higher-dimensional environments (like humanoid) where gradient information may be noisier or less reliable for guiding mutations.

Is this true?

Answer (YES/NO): NO